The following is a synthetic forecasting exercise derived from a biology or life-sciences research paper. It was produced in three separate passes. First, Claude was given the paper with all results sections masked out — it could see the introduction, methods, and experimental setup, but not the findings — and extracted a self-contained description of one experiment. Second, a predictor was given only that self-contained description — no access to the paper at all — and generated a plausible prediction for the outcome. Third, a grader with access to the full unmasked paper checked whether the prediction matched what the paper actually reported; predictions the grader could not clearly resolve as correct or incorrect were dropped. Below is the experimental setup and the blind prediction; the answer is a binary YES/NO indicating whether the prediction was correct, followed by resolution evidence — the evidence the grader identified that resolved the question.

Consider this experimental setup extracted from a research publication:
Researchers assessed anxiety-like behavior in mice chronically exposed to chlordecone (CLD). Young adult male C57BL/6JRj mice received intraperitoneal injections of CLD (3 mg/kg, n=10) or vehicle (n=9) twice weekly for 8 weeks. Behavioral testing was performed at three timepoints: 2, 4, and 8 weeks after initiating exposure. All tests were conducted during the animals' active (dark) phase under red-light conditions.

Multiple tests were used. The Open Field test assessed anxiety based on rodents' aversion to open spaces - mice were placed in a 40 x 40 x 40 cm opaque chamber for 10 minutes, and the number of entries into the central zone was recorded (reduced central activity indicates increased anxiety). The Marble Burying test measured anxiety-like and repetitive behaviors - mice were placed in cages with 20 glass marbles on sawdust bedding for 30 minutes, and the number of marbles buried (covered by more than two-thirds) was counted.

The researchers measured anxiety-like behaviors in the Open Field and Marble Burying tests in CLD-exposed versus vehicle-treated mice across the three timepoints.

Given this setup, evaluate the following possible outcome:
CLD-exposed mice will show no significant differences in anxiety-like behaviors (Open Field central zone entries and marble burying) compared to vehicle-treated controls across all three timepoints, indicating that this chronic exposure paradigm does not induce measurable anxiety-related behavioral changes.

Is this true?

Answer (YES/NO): YES